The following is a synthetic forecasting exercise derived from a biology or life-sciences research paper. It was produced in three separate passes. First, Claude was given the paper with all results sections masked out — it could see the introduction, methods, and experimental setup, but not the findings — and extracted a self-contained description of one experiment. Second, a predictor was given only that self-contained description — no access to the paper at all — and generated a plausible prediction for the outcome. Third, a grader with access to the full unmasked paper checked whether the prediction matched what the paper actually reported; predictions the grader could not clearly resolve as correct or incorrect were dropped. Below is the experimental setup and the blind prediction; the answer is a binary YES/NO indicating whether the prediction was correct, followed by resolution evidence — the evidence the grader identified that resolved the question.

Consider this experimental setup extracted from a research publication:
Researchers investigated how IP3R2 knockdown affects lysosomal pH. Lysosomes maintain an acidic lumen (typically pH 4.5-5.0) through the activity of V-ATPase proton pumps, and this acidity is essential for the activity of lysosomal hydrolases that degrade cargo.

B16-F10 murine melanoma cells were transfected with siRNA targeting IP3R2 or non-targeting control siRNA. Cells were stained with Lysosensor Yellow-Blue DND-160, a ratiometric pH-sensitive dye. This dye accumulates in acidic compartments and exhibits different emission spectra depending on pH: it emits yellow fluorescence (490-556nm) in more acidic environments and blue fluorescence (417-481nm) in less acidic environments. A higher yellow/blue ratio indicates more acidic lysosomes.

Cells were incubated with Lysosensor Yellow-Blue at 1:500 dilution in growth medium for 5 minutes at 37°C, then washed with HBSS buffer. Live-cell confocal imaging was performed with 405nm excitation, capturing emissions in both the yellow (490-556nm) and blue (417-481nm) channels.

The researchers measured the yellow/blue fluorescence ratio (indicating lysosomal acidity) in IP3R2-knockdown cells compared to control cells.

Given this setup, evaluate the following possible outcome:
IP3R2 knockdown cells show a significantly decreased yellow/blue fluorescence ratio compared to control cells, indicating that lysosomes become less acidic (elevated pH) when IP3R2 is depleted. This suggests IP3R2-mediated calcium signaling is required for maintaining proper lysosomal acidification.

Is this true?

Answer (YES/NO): NO